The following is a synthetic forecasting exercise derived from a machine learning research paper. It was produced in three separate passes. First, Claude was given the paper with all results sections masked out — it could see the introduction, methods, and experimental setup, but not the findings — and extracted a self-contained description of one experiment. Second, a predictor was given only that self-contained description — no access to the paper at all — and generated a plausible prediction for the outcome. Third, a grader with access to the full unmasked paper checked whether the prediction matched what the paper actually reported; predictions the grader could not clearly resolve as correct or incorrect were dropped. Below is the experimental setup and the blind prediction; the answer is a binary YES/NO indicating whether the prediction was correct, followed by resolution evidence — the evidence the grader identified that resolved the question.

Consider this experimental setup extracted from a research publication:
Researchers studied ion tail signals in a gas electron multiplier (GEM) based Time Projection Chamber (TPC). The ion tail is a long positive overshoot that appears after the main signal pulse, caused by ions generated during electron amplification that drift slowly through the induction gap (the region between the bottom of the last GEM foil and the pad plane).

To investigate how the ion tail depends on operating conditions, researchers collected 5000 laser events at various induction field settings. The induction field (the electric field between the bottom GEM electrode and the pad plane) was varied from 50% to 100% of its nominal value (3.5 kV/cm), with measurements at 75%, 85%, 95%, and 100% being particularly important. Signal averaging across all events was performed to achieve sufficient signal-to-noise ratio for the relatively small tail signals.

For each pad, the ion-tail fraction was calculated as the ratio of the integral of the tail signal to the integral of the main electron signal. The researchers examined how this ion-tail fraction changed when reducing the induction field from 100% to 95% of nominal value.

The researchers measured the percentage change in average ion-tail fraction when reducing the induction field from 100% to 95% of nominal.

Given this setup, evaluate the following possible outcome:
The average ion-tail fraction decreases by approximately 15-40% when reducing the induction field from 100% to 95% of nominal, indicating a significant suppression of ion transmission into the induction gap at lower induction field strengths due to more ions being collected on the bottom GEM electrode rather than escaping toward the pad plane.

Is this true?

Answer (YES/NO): NO